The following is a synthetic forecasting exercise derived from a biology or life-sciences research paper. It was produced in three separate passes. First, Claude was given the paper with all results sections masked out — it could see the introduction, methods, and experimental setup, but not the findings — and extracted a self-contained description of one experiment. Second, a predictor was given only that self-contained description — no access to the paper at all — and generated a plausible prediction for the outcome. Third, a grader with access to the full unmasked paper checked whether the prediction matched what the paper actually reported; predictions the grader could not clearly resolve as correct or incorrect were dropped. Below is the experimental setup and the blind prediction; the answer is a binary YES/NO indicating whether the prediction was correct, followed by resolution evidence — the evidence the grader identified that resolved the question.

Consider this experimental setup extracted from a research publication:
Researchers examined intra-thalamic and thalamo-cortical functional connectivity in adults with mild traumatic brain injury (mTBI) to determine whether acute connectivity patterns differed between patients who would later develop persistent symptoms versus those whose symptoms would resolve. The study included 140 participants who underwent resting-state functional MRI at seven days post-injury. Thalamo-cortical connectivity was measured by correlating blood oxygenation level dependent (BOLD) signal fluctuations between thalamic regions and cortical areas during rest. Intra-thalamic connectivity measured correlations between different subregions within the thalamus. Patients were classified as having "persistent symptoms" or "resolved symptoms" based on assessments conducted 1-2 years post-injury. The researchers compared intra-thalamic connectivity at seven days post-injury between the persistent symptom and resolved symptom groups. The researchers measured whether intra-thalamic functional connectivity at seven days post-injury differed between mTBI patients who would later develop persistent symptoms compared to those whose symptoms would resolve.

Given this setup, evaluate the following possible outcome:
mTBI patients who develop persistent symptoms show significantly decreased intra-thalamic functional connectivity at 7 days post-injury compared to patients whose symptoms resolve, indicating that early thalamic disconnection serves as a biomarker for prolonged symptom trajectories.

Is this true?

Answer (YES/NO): NO